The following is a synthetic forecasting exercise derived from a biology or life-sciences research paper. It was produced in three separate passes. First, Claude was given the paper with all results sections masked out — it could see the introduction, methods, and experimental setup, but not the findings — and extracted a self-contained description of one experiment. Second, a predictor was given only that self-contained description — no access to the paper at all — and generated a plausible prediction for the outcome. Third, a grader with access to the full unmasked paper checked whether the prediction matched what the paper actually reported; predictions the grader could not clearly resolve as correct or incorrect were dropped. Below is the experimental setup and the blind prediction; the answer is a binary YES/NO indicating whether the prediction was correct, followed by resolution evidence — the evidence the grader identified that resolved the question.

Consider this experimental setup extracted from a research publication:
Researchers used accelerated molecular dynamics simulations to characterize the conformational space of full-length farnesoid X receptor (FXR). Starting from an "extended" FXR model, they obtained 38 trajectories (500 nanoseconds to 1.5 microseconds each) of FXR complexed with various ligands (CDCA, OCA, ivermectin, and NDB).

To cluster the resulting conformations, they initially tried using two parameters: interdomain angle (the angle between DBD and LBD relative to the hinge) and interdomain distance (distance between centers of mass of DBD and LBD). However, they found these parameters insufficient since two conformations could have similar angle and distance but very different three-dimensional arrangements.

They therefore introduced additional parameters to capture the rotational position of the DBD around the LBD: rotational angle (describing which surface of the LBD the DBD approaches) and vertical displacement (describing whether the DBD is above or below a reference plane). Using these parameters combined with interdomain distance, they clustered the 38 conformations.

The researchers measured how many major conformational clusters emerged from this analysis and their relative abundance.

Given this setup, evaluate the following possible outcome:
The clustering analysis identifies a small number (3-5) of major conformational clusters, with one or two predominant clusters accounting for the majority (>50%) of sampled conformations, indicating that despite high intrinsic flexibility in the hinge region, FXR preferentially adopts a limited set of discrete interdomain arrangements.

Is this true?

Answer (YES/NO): YES